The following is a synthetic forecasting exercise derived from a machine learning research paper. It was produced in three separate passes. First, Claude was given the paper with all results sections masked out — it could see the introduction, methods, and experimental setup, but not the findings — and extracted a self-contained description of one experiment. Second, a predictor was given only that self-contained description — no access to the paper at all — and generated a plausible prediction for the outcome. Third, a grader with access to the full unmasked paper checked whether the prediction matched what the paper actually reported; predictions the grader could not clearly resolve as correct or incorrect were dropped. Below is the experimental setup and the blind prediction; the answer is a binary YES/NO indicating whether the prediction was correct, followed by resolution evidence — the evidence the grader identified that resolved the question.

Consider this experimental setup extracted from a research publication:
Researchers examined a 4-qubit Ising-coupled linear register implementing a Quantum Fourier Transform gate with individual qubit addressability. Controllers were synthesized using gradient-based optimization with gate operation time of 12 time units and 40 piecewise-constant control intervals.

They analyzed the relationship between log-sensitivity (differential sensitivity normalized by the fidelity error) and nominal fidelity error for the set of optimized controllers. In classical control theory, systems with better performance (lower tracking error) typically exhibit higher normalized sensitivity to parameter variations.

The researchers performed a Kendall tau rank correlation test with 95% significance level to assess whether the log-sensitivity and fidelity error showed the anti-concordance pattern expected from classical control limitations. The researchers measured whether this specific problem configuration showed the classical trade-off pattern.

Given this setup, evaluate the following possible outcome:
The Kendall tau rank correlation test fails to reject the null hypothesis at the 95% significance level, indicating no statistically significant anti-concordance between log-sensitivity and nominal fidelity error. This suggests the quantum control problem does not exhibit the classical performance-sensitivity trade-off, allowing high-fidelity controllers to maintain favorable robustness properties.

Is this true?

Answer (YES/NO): NO